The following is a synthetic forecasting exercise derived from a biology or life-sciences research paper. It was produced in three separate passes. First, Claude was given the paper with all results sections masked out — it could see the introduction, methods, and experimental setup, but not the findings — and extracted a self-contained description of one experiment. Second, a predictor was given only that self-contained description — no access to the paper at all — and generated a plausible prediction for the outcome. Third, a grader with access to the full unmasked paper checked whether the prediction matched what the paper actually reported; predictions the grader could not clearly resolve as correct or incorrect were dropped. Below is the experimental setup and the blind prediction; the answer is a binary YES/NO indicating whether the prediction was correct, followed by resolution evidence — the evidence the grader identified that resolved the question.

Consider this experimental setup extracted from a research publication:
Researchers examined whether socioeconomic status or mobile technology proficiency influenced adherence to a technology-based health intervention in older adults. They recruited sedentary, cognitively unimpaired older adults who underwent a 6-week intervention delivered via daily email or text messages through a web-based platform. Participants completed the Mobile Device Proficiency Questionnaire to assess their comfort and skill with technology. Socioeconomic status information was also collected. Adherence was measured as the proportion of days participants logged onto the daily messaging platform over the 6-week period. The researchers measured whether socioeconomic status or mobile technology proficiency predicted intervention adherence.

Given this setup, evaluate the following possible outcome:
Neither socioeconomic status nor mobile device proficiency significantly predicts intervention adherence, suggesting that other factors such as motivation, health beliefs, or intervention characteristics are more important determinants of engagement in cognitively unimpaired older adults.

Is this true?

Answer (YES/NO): YES